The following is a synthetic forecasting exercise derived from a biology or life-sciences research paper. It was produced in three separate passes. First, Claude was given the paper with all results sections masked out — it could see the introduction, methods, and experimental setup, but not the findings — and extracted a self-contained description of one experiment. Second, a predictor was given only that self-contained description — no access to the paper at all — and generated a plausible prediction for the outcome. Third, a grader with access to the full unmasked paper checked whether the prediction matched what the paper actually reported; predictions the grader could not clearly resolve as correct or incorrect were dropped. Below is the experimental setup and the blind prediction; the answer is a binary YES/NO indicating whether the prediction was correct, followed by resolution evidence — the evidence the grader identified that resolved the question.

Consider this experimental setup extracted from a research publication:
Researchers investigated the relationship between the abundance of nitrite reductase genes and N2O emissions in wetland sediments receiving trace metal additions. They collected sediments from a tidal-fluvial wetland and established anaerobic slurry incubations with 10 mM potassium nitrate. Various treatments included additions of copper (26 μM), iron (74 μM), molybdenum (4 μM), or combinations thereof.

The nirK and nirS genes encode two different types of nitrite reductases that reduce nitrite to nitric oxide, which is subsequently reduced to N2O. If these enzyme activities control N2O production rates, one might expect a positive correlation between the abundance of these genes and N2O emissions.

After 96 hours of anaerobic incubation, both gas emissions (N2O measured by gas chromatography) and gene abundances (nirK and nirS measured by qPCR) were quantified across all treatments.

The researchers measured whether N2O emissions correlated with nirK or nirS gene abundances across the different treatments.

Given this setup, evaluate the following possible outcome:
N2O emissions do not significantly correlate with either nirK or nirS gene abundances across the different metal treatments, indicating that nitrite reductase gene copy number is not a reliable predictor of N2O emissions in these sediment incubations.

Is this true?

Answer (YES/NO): NO